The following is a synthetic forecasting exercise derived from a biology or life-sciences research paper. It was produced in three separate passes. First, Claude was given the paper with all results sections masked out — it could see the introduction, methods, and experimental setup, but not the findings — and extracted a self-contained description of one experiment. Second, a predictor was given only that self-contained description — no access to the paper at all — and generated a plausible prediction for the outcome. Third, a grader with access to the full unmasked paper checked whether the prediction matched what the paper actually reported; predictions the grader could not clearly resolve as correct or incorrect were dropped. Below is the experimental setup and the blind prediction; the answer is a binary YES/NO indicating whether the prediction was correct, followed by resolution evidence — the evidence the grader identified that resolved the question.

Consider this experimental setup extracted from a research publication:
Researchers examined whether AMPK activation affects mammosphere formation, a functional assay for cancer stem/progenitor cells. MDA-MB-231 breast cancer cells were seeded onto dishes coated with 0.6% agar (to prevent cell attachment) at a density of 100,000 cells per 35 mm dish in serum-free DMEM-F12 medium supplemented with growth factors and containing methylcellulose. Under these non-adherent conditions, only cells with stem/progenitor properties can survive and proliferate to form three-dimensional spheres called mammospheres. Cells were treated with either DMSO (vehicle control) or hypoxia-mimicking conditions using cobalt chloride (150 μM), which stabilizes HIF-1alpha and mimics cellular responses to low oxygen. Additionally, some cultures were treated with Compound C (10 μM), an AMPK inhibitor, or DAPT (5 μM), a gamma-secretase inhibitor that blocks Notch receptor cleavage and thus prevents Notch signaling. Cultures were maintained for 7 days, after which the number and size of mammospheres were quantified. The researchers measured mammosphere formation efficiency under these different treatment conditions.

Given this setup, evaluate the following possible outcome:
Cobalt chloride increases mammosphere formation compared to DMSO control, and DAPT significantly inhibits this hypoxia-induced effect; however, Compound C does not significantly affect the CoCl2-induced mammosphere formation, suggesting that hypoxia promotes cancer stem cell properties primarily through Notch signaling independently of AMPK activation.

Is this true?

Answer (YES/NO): NO